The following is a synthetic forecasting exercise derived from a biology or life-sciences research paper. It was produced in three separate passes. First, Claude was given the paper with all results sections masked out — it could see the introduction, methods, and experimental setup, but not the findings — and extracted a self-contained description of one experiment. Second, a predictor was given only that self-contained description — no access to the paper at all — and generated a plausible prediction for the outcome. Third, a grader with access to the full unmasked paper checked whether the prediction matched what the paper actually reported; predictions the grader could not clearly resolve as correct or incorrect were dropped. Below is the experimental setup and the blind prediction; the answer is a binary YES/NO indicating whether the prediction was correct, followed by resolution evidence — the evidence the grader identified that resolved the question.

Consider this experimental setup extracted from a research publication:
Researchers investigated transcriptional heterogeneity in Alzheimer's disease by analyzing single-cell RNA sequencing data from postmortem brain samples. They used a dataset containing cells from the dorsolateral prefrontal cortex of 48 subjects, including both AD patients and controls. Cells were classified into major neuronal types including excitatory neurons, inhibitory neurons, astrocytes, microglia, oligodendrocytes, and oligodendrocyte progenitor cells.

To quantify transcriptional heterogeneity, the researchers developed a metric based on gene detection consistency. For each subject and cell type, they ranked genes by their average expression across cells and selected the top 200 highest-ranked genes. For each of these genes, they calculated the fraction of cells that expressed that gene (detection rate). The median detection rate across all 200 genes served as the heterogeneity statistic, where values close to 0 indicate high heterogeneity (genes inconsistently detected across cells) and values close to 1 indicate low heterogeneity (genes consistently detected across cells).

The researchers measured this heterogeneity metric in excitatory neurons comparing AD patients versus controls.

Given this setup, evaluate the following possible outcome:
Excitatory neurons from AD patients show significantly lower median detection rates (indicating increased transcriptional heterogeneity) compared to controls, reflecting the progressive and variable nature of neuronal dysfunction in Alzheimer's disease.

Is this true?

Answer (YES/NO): YES